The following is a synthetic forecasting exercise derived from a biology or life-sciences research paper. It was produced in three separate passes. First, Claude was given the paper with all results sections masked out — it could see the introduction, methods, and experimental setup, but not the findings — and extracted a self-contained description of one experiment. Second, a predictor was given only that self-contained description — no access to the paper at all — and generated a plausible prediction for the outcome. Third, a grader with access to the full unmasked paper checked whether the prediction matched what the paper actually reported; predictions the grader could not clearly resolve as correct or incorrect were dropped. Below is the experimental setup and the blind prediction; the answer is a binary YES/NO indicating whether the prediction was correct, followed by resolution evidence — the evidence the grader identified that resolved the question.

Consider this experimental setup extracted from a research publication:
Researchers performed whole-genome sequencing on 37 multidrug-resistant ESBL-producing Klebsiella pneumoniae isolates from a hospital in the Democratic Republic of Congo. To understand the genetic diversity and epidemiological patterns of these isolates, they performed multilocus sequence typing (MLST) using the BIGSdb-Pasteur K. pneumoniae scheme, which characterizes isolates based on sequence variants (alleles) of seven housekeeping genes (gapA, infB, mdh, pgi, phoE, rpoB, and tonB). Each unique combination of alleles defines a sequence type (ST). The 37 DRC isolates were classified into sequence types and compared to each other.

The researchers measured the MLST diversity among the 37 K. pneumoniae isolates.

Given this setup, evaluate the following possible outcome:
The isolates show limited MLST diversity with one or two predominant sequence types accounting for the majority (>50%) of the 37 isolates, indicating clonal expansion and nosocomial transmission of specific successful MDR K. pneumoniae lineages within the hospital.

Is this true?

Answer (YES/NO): NO